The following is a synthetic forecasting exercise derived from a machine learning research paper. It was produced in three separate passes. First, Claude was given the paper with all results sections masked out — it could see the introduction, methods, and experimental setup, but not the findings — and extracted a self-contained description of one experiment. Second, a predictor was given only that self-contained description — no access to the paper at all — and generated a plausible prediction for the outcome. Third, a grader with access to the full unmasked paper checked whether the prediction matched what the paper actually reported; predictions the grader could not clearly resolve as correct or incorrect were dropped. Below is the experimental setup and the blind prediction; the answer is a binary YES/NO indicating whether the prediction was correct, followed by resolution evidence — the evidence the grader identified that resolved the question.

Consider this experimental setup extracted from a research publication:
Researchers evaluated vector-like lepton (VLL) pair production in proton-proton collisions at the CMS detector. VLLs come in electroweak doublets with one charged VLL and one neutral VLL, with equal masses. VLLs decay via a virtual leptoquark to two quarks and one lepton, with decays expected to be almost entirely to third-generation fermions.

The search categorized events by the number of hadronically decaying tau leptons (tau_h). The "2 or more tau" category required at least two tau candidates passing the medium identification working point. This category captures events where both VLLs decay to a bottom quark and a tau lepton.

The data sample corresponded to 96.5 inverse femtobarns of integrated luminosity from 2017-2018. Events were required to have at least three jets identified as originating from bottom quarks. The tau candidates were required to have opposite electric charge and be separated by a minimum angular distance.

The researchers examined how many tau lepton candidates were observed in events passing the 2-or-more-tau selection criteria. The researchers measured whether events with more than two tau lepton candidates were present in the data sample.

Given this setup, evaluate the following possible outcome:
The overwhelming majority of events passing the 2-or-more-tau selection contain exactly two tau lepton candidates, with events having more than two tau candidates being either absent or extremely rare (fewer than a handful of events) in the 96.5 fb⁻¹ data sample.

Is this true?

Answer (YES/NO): YES